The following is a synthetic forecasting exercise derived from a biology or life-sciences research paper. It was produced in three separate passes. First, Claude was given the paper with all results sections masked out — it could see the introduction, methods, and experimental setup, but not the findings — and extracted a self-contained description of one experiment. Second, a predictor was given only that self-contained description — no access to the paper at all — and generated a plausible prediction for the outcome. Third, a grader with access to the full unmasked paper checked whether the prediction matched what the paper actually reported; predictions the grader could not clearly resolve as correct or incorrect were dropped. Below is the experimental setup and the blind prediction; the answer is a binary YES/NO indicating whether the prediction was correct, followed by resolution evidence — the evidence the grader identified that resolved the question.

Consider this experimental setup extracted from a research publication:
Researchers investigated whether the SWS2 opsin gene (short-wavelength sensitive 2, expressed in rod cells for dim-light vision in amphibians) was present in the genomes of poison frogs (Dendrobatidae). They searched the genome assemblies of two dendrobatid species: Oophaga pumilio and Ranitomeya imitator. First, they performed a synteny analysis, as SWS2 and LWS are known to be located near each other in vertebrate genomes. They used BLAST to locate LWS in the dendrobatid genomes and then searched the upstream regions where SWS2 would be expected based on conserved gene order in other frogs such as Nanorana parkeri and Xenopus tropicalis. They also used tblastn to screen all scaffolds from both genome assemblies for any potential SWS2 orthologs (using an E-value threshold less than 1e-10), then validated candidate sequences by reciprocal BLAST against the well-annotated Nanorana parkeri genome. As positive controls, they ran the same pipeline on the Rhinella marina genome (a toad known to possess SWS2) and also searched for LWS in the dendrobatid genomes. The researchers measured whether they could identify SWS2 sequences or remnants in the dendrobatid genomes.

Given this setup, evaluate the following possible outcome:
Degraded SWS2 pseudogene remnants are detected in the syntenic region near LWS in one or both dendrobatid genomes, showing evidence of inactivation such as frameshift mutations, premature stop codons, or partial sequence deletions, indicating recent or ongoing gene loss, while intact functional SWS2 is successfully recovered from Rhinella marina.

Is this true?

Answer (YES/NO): NO